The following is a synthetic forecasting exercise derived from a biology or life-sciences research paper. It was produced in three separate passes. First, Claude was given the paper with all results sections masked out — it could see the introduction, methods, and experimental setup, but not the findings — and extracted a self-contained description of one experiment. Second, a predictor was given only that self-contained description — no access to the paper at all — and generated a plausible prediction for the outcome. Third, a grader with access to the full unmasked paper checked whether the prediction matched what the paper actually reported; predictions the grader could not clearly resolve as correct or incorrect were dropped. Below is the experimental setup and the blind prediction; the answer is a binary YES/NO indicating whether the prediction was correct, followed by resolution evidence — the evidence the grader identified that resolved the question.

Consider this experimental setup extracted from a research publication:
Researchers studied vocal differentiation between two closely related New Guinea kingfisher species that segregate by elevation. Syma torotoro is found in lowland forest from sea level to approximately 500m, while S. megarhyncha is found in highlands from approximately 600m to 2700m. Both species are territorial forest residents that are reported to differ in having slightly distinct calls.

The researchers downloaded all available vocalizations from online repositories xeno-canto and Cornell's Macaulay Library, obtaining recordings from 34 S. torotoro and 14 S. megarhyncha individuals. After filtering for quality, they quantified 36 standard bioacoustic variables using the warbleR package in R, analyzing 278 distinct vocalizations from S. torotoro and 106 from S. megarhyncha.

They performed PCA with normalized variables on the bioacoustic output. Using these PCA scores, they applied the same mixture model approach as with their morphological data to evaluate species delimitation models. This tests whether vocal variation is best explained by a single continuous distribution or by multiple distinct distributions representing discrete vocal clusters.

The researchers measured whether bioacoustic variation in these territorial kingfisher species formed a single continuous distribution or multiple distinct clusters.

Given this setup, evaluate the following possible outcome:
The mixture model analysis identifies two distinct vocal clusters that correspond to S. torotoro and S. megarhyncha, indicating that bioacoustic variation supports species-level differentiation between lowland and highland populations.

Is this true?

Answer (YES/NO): NO